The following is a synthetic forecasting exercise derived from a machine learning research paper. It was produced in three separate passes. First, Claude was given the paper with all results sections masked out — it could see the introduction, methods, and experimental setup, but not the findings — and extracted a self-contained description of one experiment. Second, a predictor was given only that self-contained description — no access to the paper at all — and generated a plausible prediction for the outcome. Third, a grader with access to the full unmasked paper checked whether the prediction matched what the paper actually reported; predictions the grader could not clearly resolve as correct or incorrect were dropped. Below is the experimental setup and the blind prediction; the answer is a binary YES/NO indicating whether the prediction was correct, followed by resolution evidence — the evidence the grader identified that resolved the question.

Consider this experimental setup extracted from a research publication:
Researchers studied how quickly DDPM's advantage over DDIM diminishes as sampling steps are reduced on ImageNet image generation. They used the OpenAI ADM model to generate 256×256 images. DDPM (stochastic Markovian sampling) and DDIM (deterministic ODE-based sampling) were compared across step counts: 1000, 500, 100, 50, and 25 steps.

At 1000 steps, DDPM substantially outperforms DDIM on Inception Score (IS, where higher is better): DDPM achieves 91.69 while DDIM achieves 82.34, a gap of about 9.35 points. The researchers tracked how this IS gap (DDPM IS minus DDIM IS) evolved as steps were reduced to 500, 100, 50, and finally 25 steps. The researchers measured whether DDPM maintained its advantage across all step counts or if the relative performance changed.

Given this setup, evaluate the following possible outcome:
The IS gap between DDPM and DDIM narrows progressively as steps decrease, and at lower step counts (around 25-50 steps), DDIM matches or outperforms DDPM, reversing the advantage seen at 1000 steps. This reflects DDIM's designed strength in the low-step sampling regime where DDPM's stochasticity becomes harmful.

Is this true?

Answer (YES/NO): NO